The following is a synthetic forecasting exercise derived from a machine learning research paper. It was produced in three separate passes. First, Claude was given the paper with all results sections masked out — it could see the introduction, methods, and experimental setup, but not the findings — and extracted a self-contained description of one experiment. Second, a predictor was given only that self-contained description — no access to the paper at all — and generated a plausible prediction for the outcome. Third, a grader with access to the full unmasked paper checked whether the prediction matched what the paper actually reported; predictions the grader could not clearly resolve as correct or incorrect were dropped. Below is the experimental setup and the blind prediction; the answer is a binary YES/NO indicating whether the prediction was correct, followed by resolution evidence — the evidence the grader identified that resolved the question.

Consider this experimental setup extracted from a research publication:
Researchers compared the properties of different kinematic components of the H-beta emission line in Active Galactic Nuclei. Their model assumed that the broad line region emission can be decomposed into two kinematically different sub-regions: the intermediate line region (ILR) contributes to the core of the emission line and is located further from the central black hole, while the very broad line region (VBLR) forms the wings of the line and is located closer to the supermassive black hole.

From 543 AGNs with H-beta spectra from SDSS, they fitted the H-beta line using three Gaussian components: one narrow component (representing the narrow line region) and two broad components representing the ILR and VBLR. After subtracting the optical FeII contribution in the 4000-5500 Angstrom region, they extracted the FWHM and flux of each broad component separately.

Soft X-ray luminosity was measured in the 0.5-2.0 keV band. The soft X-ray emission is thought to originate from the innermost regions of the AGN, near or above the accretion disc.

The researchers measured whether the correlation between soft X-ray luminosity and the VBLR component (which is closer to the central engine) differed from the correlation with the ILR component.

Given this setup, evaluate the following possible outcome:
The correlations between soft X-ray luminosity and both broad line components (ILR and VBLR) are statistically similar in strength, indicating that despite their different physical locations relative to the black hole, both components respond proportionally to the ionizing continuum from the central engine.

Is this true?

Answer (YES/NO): NO